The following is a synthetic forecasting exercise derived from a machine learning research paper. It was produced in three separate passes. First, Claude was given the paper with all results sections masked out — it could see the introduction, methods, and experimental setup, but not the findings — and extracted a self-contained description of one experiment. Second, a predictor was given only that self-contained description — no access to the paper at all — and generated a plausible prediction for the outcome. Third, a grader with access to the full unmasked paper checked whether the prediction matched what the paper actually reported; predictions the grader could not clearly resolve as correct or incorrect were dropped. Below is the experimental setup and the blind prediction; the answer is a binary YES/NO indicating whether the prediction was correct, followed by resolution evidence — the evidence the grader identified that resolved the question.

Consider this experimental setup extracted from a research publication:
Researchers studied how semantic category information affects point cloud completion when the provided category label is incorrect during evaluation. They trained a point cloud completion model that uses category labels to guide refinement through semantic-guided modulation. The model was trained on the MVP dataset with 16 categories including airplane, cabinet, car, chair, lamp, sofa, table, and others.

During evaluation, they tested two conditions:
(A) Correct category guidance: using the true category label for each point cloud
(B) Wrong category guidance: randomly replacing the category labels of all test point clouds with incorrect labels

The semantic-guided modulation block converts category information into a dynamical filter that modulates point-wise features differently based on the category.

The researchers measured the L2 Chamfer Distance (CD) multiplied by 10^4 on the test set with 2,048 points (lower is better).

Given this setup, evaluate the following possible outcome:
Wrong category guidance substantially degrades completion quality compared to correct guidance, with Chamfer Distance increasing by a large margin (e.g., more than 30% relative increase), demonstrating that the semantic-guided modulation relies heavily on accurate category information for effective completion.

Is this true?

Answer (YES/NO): NO